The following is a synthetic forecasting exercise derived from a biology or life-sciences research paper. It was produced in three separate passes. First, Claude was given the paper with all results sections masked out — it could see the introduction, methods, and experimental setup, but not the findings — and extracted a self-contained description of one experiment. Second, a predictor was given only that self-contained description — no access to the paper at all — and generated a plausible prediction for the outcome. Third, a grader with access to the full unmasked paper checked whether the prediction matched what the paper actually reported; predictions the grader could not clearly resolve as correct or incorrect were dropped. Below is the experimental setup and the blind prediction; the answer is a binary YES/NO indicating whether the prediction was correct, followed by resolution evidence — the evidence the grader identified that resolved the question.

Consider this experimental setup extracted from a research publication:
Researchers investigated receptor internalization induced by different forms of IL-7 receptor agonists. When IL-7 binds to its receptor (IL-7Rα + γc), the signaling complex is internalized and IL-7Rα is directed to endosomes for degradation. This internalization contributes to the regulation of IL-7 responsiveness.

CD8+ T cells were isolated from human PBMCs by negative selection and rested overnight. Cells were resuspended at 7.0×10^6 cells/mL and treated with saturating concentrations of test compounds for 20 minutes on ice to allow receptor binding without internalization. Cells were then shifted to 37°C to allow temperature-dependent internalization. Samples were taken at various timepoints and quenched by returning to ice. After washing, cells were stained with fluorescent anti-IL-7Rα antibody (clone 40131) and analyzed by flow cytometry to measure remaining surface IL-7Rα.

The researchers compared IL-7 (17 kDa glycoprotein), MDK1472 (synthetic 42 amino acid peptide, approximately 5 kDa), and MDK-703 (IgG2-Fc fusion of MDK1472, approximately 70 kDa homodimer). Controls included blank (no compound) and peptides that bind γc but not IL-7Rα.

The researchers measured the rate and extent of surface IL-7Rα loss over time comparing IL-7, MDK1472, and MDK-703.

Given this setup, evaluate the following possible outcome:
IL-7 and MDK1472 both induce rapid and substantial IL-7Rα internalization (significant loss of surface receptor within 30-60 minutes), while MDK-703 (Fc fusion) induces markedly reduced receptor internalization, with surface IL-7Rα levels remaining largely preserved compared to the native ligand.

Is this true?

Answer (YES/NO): NO